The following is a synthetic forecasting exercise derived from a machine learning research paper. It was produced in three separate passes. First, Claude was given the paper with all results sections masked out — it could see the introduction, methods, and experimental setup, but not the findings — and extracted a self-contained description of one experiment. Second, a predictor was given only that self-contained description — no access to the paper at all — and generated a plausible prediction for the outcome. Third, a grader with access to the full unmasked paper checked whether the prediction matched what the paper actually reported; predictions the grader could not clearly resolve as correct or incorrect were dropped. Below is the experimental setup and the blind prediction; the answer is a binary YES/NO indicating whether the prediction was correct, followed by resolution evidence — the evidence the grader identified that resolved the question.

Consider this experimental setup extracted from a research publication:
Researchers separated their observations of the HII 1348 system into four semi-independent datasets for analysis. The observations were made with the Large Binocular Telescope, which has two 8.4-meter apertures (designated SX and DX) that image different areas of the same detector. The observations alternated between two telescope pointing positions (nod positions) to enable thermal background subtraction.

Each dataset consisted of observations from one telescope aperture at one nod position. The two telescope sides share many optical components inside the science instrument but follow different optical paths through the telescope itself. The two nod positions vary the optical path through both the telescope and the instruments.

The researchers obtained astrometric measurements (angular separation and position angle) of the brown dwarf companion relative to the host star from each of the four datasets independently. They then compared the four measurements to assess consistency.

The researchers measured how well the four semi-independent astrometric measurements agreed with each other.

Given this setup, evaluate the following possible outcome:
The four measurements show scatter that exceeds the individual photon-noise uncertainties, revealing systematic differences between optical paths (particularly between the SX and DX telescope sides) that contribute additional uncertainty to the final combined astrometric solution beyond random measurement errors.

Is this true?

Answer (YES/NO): NO